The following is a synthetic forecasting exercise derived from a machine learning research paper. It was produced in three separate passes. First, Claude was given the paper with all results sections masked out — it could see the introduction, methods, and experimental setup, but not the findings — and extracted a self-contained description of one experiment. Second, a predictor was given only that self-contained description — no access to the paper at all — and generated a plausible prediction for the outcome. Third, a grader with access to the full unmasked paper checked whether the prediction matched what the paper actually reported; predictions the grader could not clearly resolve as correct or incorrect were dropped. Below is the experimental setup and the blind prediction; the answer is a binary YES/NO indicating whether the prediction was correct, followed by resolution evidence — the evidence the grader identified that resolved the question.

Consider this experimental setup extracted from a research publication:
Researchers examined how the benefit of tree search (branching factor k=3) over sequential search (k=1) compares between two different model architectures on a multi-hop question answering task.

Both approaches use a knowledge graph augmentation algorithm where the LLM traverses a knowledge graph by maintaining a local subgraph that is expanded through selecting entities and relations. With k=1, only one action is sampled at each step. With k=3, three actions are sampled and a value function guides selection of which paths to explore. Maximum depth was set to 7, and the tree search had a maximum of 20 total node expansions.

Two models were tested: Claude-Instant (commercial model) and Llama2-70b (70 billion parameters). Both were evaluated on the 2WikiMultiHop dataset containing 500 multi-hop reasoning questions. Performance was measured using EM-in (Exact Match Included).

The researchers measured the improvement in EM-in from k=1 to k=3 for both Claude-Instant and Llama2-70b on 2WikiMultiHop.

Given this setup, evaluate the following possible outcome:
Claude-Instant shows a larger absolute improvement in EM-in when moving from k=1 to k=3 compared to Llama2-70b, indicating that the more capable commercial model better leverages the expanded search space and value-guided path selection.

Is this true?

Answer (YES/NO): YES